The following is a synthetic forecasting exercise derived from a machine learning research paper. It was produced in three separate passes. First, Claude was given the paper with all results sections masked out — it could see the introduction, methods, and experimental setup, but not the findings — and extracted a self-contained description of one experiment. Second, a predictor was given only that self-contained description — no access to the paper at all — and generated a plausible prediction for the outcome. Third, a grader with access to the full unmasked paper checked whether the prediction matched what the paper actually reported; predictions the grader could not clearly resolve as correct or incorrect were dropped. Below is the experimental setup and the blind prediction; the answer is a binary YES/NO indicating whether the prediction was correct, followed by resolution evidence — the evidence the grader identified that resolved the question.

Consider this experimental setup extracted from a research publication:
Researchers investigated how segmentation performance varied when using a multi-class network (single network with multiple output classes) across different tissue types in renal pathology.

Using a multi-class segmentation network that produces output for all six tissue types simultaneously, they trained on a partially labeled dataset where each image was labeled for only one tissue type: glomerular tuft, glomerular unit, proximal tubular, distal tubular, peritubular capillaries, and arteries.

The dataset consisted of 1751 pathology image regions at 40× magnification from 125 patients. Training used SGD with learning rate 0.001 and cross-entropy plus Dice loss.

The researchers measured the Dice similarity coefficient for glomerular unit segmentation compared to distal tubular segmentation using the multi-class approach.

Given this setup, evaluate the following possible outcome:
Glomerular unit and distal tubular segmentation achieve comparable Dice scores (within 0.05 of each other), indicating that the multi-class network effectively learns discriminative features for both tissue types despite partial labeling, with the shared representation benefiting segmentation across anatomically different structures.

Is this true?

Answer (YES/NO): NO